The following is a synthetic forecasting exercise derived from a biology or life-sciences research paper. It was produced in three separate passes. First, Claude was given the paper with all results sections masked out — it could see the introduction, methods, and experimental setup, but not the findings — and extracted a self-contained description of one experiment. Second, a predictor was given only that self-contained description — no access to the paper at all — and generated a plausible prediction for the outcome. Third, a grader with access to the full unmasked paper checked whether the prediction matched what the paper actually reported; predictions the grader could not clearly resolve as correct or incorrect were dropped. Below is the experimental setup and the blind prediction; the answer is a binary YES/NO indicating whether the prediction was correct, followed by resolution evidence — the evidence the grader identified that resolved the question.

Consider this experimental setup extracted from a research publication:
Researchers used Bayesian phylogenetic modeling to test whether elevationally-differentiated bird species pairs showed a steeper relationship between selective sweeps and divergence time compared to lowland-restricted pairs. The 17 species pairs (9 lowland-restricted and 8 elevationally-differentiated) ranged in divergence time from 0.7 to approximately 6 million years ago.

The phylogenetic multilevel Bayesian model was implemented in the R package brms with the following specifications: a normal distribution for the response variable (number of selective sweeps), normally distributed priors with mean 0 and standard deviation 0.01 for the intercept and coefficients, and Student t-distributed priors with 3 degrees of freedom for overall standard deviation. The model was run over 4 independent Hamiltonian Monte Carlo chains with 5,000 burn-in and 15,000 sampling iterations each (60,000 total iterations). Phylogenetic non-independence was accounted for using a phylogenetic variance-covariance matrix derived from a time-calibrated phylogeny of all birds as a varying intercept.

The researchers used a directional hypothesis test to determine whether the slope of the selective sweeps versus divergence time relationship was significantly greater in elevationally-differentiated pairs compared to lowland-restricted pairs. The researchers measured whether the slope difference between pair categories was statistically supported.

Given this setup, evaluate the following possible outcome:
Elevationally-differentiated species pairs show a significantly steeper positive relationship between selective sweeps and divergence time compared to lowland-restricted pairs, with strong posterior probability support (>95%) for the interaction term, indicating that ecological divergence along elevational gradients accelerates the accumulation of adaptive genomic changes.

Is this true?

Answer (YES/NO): YES